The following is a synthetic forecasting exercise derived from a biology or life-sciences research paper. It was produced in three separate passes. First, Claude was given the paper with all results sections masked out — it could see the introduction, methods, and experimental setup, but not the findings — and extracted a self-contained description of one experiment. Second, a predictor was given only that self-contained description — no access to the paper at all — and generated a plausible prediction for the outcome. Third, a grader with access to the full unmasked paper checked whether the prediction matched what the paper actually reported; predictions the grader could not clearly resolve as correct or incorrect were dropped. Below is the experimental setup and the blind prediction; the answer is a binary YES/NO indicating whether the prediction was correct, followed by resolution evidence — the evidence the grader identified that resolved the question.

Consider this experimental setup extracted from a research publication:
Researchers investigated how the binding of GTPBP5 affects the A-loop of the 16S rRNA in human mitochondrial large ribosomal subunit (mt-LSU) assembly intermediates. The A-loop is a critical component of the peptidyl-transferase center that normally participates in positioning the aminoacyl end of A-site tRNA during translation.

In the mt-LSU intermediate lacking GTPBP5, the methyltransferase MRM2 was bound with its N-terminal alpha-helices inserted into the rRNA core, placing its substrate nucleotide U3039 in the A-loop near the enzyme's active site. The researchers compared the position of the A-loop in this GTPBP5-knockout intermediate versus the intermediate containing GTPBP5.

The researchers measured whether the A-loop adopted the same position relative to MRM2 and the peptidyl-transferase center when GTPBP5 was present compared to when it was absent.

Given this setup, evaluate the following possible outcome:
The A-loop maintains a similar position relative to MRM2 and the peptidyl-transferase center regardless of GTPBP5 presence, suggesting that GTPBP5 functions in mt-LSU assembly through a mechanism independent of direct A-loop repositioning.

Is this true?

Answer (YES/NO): NO